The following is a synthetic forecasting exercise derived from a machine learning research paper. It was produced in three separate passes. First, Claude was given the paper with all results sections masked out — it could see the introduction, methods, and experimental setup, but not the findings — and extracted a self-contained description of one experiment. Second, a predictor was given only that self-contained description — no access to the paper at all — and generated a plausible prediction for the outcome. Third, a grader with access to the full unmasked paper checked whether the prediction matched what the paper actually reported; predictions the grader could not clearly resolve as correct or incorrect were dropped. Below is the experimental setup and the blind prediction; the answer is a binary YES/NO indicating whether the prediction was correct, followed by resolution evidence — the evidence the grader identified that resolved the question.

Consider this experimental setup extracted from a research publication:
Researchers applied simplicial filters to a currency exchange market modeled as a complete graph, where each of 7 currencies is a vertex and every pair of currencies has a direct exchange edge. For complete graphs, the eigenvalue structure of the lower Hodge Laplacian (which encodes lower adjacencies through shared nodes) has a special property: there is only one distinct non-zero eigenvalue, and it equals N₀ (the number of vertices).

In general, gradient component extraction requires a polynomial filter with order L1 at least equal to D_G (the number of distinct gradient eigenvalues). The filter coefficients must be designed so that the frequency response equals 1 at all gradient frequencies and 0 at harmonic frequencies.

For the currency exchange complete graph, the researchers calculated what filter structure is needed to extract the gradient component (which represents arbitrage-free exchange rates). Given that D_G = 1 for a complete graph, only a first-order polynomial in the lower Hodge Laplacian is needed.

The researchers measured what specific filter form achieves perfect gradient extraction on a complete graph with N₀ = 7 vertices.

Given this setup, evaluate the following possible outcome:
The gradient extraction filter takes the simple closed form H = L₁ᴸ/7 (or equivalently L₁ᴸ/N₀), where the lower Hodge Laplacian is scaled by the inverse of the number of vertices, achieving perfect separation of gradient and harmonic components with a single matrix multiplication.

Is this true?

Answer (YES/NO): YES